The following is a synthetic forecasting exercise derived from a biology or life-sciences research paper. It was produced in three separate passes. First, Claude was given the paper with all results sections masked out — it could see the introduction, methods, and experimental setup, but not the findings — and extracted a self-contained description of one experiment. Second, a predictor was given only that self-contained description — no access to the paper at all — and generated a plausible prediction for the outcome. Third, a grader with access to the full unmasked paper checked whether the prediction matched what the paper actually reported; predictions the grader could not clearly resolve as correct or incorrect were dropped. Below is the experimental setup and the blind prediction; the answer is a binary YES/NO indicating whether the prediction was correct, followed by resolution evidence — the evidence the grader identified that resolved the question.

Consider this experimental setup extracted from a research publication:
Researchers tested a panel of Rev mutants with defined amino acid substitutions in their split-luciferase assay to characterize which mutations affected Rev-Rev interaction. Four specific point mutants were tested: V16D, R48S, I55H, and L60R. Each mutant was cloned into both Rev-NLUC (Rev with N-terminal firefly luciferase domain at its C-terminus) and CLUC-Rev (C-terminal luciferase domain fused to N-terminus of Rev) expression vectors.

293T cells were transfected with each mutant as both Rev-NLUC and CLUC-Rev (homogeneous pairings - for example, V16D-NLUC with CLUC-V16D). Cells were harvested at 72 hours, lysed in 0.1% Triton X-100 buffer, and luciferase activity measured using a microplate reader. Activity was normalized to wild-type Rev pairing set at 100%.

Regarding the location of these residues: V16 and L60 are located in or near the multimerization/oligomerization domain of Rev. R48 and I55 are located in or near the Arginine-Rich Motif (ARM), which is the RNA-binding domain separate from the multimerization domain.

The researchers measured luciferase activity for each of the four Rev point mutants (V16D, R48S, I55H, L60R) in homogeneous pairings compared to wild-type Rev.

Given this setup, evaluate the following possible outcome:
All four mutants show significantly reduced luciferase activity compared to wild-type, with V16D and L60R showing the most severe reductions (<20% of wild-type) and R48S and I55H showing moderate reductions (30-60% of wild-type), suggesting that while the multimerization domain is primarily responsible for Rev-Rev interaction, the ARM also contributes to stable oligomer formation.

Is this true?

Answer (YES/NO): NO